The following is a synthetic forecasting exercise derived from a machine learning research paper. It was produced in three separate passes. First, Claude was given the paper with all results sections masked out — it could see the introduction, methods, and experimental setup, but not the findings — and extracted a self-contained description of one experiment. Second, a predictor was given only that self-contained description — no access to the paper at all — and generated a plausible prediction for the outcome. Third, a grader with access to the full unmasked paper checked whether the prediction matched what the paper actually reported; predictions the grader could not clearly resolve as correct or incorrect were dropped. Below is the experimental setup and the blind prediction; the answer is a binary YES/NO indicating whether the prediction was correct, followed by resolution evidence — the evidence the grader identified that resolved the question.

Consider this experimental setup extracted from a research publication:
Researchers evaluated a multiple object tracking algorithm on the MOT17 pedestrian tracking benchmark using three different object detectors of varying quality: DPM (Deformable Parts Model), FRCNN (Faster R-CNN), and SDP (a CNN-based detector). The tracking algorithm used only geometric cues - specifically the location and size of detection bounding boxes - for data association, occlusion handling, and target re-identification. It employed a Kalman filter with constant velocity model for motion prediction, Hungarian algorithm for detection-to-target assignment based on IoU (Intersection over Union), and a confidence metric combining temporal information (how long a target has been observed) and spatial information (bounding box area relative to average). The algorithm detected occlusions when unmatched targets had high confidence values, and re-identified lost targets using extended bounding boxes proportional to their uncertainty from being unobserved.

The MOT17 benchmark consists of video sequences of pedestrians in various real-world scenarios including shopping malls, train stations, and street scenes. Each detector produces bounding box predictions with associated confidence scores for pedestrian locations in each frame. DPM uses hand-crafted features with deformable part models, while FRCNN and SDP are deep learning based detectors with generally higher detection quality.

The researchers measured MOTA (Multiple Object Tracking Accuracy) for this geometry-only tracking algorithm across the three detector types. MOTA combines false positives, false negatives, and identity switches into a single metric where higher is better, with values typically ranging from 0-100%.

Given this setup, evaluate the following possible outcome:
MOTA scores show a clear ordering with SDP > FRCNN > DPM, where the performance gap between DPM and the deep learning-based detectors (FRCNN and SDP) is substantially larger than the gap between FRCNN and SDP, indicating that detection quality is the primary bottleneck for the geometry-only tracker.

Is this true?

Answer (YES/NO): NO